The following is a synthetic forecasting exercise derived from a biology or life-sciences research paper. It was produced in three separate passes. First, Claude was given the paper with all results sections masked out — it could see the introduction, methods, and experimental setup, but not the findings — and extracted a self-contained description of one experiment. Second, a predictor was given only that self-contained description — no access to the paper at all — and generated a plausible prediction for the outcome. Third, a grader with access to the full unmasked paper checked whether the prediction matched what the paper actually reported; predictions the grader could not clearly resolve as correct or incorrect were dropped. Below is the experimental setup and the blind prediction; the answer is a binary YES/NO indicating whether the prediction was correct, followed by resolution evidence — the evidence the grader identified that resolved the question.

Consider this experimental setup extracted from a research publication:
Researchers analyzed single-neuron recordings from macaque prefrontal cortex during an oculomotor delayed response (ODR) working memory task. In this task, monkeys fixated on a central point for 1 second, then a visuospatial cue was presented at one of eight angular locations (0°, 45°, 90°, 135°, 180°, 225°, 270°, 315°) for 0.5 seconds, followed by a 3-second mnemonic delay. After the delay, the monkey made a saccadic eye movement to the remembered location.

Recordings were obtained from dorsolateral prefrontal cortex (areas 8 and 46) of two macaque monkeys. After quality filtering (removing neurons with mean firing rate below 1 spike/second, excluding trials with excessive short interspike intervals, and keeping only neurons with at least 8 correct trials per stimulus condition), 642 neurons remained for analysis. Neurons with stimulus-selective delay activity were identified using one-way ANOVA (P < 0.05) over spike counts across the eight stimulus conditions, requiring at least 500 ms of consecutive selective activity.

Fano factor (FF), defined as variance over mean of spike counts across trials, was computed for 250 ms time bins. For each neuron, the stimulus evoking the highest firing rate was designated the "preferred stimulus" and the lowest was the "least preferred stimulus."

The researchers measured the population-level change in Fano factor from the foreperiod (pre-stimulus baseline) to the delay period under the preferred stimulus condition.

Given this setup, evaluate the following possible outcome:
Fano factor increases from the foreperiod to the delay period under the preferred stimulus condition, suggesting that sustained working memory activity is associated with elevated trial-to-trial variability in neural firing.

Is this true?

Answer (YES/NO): NO